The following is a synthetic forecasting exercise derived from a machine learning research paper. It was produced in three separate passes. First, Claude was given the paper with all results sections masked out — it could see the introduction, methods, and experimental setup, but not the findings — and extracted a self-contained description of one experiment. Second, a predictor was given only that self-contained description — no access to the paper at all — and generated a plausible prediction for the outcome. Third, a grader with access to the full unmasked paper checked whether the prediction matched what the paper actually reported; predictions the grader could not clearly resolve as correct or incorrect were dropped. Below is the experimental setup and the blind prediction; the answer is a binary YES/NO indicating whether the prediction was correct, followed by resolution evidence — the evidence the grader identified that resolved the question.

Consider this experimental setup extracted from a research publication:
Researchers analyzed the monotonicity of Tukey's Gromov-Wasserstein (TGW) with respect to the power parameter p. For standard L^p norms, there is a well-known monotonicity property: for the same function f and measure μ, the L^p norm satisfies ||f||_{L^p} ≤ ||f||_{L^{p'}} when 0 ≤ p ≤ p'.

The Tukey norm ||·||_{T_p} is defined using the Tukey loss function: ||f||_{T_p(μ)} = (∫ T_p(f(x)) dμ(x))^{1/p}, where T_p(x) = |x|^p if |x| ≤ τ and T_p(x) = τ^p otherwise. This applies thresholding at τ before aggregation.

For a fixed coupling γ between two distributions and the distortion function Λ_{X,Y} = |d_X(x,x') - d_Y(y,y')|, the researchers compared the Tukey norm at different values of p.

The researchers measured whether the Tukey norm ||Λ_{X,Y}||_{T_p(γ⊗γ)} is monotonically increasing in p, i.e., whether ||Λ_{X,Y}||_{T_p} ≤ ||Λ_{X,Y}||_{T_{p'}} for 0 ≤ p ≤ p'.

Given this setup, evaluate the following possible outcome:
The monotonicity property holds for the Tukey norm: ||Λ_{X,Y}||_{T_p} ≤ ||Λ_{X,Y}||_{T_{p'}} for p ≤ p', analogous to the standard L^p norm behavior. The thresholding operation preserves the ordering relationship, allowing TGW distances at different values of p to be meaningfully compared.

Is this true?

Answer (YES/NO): YES